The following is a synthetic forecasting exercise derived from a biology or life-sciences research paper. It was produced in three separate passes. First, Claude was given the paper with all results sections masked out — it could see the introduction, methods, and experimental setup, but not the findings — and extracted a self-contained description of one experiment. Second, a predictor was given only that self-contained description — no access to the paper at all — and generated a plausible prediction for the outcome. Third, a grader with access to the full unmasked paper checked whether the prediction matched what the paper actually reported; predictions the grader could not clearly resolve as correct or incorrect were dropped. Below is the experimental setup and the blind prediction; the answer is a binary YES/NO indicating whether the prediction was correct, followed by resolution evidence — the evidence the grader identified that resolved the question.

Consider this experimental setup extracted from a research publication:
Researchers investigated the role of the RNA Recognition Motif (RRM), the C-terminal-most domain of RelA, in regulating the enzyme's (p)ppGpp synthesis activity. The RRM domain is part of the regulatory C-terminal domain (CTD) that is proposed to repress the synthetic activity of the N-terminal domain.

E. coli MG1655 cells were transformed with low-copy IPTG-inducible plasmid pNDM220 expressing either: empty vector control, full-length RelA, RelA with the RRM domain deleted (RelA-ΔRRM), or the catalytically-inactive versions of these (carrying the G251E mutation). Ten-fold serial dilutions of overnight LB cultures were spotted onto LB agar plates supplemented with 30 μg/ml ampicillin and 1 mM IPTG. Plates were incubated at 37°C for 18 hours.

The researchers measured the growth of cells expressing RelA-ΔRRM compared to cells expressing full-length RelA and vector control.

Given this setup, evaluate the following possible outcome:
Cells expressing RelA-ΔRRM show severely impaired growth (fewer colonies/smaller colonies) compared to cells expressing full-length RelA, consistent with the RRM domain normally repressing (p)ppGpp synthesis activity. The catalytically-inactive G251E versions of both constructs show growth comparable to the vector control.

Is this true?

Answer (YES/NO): YES